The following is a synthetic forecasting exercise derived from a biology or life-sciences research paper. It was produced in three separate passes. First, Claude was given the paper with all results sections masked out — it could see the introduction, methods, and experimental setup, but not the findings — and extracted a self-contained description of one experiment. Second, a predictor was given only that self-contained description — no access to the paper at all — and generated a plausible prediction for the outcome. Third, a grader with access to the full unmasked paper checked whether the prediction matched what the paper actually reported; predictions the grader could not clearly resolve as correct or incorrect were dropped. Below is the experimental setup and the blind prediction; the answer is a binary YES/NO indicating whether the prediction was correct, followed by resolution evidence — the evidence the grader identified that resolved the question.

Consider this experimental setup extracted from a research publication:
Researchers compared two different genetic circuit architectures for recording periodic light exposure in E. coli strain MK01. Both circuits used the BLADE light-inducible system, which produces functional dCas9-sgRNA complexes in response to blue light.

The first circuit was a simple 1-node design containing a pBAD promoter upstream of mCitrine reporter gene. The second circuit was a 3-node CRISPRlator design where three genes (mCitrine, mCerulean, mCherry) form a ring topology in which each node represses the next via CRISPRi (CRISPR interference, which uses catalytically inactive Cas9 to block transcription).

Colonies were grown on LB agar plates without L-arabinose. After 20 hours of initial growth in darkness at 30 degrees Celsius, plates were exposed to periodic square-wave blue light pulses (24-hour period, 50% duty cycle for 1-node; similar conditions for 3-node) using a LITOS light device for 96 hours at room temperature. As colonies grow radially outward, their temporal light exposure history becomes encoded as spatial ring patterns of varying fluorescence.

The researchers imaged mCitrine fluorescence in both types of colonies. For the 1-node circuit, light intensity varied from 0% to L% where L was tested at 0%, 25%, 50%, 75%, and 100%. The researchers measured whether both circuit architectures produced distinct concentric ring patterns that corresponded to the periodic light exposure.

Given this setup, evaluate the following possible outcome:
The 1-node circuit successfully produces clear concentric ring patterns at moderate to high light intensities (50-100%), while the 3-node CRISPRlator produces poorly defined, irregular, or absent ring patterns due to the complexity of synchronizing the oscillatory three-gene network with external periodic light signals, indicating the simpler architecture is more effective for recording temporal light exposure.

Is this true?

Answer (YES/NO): NO